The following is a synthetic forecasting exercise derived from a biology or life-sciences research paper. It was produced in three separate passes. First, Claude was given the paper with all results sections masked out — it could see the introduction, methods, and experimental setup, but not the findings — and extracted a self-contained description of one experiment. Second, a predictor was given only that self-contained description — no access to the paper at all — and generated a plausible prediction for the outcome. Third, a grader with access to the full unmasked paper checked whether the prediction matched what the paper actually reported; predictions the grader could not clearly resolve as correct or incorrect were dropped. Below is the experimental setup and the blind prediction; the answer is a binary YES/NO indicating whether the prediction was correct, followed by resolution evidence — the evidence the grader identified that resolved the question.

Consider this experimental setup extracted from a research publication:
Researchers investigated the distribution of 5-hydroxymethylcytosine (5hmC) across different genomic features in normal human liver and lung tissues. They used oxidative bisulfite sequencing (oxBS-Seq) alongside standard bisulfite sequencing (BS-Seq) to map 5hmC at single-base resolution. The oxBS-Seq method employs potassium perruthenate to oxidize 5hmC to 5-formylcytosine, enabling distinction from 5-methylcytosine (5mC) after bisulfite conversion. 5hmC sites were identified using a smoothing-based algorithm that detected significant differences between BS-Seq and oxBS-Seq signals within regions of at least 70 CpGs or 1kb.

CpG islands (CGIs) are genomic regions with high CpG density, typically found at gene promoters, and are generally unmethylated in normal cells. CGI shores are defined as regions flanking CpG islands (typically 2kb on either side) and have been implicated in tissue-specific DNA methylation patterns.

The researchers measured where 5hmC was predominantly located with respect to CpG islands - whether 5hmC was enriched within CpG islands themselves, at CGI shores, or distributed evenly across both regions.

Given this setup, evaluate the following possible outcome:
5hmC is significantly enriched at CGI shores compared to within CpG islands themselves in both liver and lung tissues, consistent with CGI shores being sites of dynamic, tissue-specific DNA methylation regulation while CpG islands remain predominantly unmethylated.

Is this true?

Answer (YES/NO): YES